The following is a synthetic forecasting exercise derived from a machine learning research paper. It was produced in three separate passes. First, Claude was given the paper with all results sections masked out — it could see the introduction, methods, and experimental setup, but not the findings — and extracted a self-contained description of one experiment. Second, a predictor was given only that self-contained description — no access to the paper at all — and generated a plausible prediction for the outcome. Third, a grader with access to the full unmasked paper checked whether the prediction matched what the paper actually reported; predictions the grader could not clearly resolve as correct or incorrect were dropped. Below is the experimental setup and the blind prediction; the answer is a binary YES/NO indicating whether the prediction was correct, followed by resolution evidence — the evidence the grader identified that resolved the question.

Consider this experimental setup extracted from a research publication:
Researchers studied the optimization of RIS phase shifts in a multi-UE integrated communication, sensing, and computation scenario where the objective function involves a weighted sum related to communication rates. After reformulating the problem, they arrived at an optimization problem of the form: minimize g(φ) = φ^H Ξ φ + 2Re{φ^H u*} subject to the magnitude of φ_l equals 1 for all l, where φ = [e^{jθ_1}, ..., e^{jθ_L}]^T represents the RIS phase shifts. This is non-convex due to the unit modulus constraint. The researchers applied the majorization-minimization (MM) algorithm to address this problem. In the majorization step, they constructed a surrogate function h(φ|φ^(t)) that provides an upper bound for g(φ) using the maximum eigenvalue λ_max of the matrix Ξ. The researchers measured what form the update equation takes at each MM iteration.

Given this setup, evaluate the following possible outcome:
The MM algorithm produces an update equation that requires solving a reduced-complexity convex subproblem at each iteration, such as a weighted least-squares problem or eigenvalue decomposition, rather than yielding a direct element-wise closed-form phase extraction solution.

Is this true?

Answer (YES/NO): NO